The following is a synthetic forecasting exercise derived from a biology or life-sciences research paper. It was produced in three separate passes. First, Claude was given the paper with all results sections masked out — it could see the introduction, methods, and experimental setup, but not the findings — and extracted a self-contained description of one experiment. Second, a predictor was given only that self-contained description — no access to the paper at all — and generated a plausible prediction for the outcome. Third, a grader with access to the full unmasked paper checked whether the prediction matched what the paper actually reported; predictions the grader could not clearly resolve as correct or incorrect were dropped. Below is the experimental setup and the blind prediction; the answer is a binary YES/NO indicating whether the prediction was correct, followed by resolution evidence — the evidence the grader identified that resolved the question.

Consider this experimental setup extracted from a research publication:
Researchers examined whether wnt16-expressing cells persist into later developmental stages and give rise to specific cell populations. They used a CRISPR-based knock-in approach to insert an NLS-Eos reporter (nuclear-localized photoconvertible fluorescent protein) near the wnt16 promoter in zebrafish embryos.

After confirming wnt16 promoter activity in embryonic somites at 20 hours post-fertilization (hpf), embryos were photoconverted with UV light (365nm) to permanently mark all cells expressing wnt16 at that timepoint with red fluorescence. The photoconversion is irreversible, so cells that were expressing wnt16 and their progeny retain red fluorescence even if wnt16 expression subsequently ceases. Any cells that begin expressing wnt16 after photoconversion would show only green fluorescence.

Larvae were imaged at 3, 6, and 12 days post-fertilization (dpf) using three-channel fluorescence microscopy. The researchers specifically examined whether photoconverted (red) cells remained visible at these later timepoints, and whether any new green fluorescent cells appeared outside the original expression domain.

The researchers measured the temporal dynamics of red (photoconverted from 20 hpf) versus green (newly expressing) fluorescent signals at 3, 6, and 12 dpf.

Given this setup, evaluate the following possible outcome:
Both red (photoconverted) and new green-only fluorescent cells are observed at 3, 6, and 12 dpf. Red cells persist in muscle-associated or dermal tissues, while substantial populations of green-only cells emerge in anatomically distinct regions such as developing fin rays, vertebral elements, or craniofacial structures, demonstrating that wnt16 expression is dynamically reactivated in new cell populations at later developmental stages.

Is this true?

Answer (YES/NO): NO